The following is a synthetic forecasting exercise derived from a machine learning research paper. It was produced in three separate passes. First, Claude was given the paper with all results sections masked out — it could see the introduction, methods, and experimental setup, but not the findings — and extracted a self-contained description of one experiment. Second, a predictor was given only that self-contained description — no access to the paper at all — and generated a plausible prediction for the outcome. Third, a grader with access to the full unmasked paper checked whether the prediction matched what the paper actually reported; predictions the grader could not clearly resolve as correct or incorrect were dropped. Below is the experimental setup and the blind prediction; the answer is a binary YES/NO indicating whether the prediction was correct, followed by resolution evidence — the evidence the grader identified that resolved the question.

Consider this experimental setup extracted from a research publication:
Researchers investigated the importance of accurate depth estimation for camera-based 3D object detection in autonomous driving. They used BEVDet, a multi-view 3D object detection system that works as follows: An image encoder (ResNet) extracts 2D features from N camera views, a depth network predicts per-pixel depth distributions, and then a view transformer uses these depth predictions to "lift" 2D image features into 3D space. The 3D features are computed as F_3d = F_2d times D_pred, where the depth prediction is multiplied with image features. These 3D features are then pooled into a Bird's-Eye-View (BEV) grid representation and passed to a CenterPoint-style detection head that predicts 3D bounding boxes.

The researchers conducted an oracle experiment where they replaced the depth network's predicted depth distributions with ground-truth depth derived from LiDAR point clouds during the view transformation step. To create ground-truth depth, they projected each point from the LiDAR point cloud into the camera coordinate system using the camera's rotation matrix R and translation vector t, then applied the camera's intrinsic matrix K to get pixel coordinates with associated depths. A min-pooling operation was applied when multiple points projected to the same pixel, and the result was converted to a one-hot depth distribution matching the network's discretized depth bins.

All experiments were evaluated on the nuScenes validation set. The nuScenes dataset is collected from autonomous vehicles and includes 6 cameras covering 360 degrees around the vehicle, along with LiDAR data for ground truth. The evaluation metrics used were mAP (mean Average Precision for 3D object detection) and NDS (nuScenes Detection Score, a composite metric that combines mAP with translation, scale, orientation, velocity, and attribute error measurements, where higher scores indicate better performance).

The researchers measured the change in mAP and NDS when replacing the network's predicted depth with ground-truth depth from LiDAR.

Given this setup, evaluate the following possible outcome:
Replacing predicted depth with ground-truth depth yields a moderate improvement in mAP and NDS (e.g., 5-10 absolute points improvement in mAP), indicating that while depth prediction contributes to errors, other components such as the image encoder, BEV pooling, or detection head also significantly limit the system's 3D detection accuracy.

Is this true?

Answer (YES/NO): NO